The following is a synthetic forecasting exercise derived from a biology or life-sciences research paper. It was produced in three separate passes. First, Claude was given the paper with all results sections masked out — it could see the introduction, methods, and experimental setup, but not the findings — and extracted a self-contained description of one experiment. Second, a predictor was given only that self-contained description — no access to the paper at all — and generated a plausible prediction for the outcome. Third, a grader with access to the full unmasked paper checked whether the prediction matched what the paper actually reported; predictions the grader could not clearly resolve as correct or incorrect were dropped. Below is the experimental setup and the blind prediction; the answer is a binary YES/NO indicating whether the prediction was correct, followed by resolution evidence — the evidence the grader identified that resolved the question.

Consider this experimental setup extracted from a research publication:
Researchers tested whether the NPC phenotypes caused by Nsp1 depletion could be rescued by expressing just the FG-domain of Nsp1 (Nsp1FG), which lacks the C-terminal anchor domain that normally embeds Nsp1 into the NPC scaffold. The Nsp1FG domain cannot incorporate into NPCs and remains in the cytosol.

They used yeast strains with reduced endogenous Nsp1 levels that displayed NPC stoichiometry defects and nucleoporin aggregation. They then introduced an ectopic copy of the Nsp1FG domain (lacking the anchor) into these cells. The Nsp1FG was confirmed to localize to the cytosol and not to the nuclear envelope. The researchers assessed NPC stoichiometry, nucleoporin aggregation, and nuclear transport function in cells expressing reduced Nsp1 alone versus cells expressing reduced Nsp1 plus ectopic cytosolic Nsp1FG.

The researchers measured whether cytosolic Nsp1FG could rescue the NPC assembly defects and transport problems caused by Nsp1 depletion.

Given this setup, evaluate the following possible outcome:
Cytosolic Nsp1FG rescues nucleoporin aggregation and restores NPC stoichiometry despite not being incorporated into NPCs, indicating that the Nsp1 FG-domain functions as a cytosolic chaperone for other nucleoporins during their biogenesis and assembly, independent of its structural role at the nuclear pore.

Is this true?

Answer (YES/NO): YES